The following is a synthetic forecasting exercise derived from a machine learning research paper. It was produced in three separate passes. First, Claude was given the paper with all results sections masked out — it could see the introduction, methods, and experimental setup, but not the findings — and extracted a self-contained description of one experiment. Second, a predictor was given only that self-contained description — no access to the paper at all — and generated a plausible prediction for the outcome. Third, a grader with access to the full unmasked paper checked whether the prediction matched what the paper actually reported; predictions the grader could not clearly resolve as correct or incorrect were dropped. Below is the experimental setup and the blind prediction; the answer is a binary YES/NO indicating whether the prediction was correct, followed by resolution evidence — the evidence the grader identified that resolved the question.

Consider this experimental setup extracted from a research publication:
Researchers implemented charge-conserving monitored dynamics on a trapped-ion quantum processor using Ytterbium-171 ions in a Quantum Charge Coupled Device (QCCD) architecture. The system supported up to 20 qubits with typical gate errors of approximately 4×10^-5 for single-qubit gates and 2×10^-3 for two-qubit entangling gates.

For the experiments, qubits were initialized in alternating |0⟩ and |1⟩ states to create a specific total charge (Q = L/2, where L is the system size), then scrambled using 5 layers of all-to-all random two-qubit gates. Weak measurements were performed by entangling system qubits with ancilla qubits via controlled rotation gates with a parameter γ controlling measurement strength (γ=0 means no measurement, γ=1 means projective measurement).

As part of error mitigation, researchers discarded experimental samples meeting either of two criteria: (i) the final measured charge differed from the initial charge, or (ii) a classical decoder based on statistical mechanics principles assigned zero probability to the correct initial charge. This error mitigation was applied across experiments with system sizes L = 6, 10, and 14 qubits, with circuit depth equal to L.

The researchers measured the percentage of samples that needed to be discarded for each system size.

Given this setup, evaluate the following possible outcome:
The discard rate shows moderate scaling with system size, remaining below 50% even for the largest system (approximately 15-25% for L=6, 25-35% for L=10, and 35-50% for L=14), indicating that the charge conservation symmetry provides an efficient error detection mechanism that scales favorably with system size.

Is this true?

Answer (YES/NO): NO